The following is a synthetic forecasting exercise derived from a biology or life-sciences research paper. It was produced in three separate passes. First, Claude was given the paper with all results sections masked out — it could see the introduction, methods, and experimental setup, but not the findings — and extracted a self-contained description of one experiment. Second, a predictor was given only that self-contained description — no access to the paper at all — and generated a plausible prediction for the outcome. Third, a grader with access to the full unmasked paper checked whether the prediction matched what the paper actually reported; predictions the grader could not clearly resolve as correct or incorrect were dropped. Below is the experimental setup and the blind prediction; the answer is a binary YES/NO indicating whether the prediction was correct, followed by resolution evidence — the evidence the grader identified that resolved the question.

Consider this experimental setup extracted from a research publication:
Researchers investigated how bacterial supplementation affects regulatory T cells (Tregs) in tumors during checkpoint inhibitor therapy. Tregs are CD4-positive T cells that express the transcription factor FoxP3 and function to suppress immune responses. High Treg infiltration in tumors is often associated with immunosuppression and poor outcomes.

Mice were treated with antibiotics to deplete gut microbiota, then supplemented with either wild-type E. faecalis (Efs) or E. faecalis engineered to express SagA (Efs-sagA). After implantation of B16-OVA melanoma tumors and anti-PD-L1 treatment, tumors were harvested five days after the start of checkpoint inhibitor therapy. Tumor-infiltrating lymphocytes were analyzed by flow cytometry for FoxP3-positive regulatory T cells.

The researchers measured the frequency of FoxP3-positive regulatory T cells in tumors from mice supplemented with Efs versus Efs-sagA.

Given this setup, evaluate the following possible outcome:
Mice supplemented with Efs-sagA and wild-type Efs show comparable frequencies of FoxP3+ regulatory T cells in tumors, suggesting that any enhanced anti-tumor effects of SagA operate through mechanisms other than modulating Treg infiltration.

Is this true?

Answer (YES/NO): YES